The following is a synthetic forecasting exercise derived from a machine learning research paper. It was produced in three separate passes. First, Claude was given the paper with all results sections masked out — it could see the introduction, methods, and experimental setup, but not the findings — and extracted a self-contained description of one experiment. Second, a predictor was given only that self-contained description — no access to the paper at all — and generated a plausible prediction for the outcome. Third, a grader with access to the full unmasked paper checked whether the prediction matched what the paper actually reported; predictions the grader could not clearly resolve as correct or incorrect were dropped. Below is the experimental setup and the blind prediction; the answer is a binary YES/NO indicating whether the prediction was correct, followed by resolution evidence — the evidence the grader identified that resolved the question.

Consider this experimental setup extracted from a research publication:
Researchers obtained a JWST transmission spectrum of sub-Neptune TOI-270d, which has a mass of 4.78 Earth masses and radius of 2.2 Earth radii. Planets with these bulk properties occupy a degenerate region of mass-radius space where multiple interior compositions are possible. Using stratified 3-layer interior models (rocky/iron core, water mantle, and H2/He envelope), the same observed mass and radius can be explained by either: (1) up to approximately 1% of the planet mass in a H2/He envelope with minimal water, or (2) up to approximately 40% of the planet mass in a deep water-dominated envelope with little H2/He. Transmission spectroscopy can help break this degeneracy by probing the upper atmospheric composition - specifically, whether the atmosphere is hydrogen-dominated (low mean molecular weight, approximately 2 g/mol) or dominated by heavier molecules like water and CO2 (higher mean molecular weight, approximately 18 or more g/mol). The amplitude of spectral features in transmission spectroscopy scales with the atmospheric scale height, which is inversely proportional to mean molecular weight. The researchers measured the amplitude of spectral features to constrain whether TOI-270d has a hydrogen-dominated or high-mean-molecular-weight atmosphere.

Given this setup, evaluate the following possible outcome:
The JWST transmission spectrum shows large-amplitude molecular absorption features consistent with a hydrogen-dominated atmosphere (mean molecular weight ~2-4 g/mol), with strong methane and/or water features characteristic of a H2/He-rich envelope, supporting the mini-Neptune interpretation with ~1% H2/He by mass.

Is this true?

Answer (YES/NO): NO